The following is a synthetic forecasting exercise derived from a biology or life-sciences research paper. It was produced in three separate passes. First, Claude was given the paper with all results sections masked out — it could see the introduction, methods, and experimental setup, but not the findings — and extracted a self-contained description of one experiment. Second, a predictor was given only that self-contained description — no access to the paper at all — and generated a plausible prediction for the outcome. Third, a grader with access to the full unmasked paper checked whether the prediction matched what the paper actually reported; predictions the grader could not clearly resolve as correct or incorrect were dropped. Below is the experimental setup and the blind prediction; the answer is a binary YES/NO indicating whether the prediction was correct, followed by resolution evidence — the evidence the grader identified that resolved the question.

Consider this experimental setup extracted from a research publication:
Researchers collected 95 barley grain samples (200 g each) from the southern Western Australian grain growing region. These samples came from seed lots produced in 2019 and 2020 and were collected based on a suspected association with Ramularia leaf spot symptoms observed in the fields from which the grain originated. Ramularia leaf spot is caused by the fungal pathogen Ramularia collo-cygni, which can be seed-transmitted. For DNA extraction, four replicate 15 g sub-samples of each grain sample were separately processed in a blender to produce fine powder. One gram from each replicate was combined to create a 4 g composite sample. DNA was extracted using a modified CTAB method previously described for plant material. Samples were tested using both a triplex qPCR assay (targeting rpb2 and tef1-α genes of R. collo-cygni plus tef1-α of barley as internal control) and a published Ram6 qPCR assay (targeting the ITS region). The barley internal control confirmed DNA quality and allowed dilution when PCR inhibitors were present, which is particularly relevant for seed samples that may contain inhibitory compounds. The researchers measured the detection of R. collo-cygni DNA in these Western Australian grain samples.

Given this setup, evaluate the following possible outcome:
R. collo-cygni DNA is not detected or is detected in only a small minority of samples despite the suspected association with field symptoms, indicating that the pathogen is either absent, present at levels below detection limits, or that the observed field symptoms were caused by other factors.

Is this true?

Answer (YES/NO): YES